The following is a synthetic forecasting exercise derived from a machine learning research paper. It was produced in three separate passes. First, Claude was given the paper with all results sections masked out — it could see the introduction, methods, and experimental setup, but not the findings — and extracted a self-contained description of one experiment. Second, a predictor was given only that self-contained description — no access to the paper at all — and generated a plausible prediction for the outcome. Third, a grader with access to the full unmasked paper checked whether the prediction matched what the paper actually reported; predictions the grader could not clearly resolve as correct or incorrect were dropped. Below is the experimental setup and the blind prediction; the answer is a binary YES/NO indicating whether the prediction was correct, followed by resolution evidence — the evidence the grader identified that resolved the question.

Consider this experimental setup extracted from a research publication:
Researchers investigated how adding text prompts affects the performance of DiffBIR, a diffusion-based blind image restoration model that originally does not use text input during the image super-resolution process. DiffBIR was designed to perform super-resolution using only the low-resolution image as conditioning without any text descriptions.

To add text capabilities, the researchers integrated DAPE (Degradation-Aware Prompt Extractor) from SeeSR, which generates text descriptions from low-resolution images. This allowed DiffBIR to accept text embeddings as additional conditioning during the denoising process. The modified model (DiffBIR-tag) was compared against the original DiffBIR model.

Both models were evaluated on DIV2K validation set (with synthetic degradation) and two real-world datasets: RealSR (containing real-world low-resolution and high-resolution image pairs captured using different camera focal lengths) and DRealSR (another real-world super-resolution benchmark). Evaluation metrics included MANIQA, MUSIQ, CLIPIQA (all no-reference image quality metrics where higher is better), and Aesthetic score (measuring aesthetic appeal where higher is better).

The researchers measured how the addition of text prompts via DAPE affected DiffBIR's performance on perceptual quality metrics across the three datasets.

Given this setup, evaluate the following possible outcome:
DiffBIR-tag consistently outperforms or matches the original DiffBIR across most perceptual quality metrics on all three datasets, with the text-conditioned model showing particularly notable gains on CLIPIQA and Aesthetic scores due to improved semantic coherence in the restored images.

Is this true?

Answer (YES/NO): NO